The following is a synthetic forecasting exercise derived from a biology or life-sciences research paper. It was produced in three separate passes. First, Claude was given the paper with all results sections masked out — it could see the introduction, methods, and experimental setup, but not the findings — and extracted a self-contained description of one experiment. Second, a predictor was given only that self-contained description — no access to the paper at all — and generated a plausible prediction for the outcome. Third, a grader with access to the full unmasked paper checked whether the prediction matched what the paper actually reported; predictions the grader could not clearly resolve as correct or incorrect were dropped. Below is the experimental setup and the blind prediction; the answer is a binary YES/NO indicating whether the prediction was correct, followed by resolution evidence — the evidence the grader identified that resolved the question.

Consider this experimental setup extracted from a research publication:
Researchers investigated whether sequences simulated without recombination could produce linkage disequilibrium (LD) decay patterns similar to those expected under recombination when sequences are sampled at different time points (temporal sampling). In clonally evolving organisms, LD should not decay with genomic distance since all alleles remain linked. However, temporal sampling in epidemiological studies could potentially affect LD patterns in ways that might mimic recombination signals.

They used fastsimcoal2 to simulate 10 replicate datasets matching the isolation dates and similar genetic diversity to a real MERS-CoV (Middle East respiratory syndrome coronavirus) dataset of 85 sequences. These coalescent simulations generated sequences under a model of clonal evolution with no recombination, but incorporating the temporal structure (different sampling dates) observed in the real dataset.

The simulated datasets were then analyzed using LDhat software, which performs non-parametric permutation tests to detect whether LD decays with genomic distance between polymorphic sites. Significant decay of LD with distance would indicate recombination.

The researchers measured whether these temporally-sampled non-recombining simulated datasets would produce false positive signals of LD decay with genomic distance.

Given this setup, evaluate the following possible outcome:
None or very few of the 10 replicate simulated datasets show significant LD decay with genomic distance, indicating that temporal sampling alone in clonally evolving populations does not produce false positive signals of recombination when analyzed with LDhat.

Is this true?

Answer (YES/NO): YES